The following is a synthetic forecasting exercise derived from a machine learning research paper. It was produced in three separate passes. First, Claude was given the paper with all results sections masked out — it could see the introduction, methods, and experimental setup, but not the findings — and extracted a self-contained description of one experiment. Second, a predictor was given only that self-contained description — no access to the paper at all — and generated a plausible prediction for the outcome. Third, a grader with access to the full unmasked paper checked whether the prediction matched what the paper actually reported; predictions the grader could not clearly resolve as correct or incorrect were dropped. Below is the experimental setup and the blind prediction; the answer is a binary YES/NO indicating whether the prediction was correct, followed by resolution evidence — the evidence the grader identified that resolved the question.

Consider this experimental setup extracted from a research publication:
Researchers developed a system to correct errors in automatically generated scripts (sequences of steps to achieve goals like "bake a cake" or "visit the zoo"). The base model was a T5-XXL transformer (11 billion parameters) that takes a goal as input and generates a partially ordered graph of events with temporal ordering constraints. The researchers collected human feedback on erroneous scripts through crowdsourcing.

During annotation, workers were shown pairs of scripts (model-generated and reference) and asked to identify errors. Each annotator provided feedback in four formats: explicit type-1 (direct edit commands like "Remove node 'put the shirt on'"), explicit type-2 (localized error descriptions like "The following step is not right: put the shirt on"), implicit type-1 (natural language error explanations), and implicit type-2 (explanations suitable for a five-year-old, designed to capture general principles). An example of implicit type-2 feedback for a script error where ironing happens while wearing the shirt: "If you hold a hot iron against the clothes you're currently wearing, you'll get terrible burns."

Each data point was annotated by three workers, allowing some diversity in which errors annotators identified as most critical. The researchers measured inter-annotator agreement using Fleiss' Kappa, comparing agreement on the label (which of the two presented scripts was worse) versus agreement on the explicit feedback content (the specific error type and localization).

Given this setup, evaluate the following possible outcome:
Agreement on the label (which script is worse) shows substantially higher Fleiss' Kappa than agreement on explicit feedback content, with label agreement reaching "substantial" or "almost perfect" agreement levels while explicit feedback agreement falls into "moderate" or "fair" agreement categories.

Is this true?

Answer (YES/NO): NO